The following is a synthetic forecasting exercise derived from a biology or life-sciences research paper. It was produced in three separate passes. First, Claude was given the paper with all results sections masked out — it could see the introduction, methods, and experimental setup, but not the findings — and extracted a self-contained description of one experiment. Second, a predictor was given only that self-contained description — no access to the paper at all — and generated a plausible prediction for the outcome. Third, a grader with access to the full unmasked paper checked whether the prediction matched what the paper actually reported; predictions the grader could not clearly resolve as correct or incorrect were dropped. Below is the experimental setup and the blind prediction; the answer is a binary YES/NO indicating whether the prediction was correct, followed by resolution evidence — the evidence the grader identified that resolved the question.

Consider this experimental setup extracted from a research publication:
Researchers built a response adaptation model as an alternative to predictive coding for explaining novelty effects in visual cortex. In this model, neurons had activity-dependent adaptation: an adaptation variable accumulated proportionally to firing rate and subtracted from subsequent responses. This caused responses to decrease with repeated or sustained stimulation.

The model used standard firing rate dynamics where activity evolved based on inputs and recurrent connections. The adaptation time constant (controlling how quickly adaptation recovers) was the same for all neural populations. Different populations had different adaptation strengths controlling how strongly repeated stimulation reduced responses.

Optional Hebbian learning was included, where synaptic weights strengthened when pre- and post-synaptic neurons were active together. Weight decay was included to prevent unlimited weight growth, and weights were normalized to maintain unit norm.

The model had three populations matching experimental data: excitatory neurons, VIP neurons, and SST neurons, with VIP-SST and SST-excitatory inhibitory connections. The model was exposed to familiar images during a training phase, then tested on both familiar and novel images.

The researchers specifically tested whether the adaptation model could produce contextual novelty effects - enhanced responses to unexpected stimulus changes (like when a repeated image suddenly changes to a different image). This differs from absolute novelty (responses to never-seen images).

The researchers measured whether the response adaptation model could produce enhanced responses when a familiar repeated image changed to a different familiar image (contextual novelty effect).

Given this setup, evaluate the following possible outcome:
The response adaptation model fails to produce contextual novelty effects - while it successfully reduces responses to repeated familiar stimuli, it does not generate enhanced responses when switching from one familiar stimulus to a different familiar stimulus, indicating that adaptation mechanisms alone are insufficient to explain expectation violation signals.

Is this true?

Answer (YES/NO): NO